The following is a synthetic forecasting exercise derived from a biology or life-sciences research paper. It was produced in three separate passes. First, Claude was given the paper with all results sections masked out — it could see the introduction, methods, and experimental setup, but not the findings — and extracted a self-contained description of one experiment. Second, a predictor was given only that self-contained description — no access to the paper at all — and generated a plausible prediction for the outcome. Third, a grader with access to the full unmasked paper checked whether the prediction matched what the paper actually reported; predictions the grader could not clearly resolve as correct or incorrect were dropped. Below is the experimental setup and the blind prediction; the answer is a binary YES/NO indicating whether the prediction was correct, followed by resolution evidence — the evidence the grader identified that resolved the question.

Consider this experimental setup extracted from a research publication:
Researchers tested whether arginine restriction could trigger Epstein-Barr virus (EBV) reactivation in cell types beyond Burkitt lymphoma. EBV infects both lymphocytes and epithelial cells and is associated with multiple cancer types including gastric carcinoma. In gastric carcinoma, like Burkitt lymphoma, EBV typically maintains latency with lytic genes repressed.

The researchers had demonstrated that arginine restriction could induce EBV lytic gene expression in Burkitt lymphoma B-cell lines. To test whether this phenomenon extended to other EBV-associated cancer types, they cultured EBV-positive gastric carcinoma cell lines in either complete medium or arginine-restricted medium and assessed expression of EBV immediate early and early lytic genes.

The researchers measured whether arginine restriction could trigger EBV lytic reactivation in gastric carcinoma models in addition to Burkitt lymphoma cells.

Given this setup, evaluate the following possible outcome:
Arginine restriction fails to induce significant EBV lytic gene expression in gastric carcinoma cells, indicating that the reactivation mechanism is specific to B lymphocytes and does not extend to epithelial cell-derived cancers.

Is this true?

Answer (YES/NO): NO